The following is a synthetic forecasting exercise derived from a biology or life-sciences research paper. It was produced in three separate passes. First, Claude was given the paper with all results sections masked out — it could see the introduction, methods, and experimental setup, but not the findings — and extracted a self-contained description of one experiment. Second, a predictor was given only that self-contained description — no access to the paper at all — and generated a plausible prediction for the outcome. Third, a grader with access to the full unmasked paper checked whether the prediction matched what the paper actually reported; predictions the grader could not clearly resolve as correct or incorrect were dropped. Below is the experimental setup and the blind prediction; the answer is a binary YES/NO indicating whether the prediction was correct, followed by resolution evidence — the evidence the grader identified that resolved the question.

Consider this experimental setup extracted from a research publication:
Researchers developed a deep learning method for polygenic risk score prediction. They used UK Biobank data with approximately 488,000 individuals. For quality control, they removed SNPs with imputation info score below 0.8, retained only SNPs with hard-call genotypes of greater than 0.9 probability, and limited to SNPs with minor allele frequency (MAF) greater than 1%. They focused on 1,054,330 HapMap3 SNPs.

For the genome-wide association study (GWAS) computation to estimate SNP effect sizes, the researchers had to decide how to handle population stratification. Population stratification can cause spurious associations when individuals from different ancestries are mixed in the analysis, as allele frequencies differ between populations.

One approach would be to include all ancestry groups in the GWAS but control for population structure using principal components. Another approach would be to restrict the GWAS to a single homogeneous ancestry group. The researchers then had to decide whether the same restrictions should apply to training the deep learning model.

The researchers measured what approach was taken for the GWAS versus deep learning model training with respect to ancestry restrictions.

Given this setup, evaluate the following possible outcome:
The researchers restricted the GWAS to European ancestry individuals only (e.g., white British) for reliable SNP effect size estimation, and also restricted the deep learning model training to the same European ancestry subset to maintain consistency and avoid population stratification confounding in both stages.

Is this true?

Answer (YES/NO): NO